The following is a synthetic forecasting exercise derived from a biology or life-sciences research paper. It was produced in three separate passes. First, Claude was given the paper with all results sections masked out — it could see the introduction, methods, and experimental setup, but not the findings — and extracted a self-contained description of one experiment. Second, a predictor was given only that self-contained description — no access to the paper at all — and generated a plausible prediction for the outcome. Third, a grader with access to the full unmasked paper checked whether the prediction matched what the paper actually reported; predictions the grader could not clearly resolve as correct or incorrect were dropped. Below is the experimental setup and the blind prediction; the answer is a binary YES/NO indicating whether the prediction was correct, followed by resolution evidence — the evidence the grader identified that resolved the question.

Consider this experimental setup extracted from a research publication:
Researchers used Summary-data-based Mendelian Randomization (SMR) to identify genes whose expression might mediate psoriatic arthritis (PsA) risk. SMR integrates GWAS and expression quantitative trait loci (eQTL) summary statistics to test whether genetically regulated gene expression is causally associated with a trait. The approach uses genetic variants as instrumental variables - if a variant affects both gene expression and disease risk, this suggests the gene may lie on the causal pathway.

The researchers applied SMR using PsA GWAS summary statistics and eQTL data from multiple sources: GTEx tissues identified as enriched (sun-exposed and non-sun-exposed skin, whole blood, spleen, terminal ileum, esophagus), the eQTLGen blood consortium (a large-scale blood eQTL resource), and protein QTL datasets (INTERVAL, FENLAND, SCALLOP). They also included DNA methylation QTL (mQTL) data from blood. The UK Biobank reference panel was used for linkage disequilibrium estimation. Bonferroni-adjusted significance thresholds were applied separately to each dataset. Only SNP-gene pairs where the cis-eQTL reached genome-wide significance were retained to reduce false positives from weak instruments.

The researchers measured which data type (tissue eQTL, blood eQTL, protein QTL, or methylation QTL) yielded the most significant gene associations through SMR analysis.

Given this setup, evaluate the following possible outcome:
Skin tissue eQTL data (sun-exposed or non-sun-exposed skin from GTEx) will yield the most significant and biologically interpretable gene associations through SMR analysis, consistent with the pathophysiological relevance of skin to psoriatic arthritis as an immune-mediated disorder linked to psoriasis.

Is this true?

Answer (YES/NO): NO